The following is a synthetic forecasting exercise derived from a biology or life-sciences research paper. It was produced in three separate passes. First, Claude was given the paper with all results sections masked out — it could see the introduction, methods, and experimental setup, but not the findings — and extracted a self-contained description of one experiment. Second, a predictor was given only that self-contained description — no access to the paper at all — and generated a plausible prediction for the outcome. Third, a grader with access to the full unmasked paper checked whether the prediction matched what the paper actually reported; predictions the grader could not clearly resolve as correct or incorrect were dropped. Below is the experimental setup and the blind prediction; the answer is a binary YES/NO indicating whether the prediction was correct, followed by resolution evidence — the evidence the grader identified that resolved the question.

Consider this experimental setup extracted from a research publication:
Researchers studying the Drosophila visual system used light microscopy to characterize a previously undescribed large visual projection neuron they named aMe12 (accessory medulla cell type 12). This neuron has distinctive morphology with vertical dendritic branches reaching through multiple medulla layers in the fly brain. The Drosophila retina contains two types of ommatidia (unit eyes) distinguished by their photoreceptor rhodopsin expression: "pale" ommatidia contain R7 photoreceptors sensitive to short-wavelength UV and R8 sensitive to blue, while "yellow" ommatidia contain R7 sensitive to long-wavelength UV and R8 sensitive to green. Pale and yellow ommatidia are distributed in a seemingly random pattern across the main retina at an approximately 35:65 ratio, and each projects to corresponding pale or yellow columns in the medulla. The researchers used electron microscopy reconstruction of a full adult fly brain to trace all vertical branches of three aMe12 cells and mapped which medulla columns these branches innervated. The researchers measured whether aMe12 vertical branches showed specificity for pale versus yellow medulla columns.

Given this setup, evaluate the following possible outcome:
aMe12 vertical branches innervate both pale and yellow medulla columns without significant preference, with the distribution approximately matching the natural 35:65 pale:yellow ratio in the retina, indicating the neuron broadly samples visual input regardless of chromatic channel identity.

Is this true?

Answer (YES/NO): NO